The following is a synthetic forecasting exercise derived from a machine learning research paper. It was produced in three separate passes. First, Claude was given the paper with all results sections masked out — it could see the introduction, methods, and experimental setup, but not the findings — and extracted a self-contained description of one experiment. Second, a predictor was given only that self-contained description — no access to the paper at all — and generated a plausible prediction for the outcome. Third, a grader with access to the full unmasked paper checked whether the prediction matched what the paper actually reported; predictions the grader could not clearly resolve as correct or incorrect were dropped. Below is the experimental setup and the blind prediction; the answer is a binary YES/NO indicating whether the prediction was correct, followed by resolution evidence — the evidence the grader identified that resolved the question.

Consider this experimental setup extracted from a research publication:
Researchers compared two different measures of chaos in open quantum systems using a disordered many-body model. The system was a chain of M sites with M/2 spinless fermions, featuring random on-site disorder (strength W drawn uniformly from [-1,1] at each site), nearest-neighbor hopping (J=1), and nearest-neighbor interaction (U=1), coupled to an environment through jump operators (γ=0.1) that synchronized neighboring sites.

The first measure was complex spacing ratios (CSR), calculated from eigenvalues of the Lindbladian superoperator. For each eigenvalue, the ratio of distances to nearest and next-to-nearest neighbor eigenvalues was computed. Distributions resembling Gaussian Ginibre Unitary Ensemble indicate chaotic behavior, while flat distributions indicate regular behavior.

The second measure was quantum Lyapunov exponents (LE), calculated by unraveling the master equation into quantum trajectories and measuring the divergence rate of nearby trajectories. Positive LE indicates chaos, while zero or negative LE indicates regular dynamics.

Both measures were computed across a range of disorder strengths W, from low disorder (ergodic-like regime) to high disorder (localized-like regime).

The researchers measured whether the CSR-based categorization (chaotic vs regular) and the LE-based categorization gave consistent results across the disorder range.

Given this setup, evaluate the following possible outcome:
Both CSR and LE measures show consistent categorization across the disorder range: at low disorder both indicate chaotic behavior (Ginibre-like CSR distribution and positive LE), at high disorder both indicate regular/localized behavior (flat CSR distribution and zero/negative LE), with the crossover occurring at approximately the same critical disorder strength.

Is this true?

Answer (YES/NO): YES